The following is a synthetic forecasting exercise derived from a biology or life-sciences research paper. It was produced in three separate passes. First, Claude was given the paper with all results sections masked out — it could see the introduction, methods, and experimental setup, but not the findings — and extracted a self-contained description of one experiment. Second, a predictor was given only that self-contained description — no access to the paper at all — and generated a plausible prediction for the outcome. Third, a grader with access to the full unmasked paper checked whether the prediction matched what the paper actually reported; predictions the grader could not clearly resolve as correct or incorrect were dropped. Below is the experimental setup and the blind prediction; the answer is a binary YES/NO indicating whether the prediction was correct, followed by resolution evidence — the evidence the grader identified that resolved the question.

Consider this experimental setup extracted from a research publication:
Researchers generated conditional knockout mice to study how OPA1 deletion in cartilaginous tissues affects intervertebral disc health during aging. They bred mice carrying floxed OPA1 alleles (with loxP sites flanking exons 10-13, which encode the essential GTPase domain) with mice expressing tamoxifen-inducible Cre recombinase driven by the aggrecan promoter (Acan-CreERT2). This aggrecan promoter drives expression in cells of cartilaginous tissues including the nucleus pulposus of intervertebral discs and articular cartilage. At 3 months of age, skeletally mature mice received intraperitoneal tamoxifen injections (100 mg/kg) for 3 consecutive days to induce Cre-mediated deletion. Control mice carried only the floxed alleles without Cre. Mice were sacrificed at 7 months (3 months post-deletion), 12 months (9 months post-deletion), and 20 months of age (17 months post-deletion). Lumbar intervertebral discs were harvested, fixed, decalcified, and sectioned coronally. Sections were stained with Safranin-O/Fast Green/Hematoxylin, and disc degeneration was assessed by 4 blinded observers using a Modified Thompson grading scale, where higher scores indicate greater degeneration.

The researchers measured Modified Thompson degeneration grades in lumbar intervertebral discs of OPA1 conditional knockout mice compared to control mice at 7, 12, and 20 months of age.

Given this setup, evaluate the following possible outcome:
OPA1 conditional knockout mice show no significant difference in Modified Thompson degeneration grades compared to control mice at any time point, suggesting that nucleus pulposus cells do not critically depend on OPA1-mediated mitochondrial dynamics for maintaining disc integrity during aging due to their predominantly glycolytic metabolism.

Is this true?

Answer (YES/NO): NO